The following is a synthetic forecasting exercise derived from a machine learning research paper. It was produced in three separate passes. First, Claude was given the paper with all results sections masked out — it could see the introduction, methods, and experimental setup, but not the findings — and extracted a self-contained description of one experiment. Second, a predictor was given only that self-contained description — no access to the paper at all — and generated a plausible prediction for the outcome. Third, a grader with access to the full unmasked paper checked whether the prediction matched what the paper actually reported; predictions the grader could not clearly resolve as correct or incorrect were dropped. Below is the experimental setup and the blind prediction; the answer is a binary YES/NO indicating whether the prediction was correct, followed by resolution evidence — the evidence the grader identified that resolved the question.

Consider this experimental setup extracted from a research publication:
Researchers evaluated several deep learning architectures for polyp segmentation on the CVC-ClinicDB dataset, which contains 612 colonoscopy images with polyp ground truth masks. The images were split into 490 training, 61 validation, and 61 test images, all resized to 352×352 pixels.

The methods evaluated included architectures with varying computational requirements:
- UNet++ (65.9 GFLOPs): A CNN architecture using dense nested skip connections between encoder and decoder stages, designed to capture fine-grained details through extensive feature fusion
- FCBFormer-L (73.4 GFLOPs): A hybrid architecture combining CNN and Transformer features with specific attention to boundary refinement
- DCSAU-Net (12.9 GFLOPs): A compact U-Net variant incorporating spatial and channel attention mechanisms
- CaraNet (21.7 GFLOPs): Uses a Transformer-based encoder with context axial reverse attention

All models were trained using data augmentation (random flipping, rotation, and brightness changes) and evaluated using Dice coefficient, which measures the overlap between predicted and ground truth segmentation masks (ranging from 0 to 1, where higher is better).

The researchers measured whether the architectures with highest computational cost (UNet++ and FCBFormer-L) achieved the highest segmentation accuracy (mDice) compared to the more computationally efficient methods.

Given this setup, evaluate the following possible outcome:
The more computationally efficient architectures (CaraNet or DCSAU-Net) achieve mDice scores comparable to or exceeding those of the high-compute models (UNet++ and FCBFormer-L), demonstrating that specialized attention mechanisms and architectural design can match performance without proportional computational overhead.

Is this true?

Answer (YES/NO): YES